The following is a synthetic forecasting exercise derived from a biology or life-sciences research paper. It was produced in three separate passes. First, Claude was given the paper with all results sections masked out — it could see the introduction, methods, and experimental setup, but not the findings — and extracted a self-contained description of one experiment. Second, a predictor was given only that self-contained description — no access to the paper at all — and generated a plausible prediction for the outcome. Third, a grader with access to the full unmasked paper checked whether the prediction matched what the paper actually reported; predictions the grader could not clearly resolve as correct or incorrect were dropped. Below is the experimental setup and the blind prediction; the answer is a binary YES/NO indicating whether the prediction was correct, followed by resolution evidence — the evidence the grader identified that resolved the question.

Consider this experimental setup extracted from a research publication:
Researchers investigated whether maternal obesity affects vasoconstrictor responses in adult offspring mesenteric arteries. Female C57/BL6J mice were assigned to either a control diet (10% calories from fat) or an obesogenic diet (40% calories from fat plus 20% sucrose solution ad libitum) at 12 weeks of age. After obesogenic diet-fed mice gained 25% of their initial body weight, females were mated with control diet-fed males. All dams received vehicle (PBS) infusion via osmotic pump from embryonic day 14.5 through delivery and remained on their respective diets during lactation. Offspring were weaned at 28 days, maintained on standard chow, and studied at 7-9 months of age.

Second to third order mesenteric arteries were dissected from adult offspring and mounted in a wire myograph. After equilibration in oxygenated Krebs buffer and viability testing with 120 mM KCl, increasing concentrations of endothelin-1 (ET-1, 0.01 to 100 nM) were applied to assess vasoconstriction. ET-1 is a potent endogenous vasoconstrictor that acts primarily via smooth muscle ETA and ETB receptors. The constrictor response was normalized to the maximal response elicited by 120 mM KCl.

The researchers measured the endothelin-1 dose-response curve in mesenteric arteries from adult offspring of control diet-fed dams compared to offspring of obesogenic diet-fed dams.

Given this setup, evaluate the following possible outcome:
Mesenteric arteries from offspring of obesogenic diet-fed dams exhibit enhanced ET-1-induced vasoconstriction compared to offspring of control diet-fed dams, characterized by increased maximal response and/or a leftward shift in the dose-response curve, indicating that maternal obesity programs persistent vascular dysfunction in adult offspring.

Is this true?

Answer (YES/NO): NO